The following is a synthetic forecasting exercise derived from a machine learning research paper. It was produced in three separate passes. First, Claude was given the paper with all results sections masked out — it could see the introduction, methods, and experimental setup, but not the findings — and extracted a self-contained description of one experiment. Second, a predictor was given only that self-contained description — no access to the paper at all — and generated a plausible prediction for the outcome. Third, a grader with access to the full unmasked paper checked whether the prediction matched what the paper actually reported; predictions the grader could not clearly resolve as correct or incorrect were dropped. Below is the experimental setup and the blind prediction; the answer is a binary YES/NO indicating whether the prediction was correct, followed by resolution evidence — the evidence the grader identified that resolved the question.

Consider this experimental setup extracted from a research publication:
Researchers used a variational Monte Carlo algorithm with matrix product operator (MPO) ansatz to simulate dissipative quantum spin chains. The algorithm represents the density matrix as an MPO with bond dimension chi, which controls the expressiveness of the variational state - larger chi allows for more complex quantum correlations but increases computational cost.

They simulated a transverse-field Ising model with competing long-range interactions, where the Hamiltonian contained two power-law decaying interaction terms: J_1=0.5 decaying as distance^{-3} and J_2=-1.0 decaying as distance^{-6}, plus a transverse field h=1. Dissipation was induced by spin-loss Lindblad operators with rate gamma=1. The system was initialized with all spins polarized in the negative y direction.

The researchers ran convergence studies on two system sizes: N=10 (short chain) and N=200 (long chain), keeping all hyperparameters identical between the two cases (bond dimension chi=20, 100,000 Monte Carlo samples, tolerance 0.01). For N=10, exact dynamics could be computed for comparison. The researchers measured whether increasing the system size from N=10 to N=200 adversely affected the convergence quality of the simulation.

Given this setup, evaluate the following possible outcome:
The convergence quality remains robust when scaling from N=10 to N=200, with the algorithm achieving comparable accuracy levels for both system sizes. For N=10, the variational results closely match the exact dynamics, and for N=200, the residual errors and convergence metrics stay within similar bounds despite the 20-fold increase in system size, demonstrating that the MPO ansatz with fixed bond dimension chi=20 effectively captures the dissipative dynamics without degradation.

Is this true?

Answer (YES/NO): YES